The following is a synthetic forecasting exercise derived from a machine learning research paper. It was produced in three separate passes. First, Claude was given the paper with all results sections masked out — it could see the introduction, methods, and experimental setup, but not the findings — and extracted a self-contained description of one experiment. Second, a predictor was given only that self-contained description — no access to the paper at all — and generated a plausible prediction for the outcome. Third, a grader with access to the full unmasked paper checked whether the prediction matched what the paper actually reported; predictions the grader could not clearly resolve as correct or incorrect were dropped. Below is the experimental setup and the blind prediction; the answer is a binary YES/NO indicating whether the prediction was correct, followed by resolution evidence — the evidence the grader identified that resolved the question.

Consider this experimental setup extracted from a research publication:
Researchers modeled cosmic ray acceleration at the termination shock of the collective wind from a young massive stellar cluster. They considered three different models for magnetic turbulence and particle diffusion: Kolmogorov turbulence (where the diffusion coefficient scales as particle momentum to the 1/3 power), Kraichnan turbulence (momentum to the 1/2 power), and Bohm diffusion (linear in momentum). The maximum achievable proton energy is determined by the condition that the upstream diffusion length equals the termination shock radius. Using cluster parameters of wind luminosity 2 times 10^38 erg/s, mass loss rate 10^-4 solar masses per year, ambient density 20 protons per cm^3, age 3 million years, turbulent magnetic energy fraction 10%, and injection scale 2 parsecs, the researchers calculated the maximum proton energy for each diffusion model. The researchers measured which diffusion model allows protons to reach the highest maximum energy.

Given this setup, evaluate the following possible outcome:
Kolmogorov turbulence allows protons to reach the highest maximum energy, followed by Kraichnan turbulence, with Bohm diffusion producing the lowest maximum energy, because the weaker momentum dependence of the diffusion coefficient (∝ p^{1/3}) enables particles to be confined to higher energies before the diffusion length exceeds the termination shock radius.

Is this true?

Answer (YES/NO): NO